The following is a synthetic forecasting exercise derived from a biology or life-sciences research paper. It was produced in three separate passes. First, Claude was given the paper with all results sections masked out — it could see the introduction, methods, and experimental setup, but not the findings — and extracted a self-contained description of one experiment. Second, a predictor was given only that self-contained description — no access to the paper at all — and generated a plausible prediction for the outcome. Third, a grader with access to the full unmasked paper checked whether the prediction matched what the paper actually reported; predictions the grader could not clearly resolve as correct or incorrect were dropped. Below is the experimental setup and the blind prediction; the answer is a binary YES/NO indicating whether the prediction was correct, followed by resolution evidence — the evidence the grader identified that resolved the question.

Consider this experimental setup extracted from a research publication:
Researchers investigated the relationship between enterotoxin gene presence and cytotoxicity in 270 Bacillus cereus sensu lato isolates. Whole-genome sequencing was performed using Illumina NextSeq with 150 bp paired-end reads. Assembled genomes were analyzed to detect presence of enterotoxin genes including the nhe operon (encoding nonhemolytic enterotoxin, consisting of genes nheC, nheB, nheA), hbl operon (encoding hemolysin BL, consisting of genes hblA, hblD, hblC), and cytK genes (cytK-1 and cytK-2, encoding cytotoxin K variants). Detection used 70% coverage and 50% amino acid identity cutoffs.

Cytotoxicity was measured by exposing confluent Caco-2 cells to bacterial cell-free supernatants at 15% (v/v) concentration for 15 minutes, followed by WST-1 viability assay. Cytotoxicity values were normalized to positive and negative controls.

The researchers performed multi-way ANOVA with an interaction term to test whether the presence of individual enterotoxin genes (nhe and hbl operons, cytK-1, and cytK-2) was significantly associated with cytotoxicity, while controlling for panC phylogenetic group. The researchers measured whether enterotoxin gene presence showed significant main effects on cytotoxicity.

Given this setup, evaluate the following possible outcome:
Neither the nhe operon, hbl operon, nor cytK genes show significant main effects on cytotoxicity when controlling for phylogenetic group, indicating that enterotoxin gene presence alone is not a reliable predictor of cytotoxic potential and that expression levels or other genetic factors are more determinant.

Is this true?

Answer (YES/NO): NO